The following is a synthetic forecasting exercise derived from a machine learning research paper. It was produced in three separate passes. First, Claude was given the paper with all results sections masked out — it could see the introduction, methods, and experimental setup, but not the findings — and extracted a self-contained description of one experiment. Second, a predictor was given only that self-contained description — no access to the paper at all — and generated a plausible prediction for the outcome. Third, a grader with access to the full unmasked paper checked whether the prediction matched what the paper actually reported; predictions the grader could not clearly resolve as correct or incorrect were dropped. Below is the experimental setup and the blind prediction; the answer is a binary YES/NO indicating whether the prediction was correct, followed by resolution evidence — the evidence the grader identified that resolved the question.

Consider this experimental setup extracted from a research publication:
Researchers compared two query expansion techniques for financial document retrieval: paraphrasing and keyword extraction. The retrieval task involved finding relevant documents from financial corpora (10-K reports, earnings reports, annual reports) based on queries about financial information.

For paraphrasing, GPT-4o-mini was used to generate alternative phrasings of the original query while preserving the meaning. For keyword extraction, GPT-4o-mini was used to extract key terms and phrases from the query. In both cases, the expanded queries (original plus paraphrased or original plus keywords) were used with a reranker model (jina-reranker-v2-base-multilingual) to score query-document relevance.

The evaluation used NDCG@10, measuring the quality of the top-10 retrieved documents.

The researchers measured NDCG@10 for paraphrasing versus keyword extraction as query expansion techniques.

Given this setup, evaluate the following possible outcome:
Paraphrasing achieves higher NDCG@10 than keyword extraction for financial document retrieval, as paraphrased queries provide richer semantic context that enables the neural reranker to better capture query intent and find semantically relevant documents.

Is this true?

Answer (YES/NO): NO